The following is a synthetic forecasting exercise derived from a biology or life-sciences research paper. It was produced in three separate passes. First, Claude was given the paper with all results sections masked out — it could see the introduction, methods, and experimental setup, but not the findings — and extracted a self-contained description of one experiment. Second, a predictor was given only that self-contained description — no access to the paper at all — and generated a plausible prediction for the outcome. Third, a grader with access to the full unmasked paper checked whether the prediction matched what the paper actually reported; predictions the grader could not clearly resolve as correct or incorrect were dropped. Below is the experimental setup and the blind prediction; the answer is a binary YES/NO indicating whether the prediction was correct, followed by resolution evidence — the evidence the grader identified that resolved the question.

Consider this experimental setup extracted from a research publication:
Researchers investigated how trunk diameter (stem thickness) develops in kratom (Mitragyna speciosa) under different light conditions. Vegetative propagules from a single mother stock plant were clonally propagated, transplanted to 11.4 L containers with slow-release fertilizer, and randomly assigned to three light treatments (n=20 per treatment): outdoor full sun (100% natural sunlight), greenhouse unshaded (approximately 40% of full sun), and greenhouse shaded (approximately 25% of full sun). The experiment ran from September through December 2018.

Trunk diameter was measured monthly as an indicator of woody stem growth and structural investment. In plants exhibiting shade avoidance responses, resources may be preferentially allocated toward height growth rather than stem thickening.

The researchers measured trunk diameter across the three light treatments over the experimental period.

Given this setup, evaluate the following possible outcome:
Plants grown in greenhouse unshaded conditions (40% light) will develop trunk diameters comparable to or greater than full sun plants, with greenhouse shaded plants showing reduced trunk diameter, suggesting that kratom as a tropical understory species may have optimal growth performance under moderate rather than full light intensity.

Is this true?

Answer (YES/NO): NO